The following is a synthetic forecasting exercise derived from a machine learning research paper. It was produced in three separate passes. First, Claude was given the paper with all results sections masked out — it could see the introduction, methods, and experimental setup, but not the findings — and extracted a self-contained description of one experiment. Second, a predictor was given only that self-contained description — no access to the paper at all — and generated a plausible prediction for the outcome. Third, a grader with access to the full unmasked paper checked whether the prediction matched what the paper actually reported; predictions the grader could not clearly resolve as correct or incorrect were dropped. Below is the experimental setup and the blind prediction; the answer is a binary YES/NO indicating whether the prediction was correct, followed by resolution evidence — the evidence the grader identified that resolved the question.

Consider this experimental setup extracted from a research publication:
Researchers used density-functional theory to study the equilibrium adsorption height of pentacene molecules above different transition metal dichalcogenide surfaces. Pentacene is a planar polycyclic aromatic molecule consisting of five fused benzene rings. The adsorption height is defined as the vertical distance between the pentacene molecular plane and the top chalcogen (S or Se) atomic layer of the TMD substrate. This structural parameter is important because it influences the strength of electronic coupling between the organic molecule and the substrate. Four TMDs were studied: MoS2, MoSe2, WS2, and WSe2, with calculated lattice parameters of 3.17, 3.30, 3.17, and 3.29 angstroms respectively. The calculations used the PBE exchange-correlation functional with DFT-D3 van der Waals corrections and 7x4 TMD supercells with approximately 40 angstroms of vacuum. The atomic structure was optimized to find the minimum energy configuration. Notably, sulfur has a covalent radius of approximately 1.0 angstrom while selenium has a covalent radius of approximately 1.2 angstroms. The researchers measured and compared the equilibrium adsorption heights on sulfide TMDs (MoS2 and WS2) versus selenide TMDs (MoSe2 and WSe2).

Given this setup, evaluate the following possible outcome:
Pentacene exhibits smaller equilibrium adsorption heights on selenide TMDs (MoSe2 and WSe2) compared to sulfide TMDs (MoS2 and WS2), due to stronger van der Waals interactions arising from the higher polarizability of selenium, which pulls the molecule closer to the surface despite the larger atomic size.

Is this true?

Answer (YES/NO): NO